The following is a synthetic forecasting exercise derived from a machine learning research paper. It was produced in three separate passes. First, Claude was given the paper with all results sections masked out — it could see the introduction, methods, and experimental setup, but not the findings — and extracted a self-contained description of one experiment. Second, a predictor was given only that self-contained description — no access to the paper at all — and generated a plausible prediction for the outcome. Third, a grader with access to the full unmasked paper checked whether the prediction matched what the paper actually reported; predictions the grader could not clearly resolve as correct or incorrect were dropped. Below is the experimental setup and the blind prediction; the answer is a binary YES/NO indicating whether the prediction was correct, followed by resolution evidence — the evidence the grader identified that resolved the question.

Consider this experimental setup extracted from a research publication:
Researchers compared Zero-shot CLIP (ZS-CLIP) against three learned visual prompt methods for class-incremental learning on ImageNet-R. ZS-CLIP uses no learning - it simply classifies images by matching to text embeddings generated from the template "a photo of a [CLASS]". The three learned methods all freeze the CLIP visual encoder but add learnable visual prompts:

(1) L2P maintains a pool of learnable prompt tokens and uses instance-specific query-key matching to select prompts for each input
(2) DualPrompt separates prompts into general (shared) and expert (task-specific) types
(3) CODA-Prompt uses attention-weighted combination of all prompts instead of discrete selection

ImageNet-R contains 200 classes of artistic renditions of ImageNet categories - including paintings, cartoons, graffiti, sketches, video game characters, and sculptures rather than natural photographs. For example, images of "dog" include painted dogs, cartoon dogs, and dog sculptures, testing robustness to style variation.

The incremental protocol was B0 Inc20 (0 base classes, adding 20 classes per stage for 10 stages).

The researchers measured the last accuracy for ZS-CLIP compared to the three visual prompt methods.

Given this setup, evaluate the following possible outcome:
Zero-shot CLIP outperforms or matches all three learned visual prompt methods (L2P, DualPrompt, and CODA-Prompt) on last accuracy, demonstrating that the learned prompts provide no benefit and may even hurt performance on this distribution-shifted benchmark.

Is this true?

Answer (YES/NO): YES